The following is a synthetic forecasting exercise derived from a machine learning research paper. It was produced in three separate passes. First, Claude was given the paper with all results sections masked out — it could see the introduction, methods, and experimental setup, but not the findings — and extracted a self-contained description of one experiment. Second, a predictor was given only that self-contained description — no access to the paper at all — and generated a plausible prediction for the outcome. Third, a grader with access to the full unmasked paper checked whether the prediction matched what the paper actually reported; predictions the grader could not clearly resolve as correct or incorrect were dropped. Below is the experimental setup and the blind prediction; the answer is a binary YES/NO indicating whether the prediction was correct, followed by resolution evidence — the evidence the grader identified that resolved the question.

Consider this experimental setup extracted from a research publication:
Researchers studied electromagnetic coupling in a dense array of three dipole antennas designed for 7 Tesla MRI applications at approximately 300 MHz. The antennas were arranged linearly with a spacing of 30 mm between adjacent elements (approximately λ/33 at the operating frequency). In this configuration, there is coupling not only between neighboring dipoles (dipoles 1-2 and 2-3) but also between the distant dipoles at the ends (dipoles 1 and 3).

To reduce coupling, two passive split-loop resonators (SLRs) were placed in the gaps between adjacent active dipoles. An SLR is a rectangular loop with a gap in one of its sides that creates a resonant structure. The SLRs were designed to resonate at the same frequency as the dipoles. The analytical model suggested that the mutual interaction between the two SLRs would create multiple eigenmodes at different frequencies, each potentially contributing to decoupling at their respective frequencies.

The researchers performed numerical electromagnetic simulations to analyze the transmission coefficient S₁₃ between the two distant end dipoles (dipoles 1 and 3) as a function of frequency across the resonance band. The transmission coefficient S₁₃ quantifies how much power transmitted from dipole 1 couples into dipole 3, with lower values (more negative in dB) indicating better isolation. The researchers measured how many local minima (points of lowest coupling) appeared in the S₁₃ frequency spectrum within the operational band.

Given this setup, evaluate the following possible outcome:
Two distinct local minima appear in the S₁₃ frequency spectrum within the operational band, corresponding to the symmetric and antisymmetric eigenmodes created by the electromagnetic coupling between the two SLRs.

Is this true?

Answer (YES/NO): YES